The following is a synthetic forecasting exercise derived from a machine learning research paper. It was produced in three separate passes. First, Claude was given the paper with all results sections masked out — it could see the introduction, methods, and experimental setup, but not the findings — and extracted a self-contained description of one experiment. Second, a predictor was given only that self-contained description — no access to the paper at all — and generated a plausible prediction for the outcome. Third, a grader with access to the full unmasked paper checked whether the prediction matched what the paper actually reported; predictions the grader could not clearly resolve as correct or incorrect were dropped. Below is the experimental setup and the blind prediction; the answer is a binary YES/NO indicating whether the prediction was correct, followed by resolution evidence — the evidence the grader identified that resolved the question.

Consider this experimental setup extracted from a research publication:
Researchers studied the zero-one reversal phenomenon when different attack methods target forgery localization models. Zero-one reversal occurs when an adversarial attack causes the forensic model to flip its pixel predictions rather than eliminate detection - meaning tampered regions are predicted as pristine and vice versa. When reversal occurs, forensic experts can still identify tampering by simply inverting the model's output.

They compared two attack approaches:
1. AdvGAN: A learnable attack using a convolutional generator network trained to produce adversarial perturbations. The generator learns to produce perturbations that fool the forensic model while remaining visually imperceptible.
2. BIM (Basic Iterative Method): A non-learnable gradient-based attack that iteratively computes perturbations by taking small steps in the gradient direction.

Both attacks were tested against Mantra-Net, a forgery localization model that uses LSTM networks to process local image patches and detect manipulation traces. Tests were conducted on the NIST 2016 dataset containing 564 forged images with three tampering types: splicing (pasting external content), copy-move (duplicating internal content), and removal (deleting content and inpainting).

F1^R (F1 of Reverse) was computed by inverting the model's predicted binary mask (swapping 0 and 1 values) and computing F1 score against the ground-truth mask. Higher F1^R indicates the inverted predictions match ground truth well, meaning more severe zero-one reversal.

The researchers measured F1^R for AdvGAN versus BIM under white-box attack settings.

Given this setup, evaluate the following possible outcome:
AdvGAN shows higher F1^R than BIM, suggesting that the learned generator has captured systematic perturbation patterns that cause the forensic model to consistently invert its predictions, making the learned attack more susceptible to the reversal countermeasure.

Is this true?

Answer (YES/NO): NO